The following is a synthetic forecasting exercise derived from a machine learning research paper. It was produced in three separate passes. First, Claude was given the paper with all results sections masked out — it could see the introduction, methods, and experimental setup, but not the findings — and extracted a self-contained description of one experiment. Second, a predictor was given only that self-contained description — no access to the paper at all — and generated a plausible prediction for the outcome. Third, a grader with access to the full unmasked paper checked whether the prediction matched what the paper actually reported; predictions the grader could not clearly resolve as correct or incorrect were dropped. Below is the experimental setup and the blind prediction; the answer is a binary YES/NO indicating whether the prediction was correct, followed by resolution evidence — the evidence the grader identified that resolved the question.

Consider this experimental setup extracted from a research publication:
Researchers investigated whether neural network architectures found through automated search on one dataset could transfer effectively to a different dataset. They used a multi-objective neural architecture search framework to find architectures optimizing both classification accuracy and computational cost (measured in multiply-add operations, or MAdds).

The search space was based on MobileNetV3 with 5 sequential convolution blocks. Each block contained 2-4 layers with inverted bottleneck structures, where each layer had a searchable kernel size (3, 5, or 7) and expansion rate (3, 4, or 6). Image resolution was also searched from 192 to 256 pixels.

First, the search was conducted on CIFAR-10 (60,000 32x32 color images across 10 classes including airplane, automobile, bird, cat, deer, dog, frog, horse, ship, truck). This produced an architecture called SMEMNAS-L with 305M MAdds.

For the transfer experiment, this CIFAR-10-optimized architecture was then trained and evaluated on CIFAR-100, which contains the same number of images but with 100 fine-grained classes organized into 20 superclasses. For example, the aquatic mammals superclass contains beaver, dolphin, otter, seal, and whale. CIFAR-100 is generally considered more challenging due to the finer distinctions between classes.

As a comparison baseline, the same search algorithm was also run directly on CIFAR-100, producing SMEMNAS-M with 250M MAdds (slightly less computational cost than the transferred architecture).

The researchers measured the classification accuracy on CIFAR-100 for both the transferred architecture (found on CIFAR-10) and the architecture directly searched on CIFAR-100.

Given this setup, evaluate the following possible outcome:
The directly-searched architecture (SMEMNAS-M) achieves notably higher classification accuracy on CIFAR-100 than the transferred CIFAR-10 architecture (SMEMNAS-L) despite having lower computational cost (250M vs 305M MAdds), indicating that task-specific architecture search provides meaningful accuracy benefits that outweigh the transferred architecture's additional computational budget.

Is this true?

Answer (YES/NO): NO